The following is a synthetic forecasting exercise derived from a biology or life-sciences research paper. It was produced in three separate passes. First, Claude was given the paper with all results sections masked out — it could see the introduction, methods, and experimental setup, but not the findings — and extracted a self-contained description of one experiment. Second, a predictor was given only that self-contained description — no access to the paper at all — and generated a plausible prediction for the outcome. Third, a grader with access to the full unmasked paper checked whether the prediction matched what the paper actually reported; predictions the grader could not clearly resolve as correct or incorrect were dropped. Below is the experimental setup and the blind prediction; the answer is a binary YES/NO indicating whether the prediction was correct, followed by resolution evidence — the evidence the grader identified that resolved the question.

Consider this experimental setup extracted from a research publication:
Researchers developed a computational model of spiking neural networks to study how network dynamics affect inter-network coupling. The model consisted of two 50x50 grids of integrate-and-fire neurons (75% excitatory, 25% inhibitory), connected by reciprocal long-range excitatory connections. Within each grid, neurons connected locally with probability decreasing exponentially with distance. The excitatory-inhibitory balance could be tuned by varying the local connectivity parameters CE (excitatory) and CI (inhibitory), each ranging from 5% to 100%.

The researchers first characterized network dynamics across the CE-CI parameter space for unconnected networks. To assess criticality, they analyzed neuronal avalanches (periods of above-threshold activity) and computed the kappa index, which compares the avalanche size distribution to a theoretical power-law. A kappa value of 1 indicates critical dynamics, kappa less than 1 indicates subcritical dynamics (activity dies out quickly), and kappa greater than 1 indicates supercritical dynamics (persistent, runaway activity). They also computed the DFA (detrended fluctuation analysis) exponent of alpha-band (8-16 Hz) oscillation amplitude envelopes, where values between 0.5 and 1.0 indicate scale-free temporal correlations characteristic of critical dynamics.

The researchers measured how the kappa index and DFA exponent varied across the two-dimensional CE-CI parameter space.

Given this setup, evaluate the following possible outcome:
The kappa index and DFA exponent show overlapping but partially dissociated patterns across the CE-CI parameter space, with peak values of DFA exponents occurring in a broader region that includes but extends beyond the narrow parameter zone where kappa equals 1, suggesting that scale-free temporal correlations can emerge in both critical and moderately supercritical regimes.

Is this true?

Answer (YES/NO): NO